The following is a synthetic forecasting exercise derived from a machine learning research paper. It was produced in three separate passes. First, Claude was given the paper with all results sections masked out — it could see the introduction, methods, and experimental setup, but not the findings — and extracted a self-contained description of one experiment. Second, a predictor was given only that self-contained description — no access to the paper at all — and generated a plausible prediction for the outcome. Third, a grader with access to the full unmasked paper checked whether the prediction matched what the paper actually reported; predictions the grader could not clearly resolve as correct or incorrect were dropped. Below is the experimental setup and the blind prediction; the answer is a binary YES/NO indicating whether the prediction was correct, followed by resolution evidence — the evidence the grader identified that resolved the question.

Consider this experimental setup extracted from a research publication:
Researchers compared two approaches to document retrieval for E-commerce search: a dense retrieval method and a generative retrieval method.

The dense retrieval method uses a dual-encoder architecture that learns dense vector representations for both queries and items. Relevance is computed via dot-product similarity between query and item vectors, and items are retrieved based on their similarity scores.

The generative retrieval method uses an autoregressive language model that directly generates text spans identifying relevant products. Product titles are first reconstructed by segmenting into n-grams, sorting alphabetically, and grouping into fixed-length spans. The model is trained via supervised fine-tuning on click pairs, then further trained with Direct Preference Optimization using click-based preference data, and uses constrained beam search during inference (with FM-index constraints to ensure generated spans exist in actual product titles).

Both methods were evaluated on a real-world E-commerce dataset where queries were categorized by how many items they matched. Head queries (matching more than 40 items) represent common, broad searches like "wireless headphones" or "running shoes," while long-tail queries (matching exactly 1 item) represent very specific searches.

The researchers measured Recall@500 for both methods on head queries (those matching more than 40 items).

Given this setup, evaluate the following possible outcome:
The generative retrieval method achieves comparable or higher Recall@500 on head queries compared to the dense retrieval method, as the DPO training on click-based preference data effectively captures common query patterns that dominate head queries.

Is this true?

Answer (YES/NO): NO